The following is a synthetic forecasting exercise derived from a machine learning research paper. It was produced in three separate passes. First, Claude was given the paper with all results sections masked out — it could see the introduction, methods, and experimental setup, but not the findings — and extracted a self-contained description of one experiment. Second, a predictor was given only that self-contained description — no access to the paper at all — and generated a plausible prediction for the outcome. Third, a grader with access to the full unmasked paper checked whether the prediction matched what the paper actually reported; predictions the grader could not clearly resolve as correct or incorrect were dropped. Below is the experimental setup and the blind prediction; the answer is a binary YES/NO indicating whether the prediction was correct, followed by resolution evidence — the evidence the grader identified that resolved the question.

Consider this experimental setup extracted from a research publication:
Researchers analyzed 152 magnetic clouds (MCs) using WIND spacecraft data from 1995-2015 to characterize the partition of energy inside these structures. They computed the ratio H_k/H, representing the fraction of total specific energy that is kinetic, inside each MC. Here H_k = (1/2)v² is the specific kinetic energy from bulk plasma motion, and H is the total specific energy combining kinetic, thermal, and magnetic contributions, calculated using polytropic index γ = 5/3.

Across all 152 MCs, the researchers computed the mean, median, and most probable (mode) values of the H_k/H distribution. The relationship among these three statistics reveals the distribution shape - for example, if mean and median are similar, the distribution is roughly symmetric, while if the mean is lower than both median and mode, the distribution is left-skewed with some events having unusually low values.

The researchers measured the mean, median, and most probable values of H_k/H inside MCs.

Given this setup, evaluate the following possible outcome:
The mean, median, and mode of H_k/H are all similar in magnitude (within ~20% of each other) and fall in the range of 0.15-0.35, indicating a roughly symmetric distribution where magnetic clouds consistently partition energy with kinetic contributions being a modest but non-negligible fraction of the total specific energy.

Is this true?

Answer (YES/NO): NO